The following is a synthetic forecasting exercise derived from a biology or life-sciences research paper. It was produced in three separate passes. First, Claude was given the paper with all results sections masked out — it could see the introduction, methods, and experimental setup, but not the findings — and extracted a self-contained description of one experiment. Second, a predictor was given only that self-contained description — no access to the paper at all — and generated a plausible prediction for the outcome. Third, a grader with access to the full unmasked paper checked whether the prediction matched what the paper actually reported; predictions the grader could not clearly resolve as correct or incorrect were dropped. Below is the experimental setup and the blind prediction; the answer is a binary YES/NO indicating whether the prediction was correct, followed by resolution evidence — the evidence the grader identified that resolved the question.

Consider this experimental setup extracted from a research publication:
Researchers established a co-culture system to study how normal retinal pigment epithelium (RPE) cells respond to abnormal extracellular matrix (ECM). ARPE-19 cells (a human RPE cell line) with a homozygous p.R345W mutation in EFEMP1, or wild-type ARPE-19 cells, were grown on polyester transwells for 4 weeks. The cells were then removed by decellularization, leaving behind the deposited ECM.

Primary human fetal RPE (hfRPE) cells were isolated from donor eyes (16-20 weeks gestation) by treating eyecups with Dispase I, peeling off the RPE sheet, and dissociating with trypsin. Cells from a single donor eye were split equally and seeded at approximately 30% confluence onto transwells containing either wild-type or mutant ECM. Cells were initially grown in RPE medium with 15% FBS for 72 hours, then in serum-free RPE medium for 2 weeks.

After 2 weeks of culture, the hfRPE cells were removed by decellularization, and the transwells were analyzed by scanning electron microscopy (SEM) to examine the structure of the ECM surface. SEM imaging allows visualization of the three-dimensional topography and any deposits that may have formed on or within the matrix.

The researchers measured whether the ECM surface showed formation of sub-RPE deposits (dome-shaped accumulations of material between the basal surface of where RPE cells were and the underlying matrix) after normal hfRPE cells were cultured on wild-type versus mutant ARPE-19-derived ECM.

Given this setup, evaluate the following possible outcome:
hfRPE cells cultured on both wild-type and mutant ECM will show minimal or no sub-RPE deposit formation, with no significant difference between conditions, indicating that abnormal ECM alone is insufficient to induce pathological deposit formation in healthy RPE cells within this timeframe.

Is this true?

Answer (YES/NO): NO